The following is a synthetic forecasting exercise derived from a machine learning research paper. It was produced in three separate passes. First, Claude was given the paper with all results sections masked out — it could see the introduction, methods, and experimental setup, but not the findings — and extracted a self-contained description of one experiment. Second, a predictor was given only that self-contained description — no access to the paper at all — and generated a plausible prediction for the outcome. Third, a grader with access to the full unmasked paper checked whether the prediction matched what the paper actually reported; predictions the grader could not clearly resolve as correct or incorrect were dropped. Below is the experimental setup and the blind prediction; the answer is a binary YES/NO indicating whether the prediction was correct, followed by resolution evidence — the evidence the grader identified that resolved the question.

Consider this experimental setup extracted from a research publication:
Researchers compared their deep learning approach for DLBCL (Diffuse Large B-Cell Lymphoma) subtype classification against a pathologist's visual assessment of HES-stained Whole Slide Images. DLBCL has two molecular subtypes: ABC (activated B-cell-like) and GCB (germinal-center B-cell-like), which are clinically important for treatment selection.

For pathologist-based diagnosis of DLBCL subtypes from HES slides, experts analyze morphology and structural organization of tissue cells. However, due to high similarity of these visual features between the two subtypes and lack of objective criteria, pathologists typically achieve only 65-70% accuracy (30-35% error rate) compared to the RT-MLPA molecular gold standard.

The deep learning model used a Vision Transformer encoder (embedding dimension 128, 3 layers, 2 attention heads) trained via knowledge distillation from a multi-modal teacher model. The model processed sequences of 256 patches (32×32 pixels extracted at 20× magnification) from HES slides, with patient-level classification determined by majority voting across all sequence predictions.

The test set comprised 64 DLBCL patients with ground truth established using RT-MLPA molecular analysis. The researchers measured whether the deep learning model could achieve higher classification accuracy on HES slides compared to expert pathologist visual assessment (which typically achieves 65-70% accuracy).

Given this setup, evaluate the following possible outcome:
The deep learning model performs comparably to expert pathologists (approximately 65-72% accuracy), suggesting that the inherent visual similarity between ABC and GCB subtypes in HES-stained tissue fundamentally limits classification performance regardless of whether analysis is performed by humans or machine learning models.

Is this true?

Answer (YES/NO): NO